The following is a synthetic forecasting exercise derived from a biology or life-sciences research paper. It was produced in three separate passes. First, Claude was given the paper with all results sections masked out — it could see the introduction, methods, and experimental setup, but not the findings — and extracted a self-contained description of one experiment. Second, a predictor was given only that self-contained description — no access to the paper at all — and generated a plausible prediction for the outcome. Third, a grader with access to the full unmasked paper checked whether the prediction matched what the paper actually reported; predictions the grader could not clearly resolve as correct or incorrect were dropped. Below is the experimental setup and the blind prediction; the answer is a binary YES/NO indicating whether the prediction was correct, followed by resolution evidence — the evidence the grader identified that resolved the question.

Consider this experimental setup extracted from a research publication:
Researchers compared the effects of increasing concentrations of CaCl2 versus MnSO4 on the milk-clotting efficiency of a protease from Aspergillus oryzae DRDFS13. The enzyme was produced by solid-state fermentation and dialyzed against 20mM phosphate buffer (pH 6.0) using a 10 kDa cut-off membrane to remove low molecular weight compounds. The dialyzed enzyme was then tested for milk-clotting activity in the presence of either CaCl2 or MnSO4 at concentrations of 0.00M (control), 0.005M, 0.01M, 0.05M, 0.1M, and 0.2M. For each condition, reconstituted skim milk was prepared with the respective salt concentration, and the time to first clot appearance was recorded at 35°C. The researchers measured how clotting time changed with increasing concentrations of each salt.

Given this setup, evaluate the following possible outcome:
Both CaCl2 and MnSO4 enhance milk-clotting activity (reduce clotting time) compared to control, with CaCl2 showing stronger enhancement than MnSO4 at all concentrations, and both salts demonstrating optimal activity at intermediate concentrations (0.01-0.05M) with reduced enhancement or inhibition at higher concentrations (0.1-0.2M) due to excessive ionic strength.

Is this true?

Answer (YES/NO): NO